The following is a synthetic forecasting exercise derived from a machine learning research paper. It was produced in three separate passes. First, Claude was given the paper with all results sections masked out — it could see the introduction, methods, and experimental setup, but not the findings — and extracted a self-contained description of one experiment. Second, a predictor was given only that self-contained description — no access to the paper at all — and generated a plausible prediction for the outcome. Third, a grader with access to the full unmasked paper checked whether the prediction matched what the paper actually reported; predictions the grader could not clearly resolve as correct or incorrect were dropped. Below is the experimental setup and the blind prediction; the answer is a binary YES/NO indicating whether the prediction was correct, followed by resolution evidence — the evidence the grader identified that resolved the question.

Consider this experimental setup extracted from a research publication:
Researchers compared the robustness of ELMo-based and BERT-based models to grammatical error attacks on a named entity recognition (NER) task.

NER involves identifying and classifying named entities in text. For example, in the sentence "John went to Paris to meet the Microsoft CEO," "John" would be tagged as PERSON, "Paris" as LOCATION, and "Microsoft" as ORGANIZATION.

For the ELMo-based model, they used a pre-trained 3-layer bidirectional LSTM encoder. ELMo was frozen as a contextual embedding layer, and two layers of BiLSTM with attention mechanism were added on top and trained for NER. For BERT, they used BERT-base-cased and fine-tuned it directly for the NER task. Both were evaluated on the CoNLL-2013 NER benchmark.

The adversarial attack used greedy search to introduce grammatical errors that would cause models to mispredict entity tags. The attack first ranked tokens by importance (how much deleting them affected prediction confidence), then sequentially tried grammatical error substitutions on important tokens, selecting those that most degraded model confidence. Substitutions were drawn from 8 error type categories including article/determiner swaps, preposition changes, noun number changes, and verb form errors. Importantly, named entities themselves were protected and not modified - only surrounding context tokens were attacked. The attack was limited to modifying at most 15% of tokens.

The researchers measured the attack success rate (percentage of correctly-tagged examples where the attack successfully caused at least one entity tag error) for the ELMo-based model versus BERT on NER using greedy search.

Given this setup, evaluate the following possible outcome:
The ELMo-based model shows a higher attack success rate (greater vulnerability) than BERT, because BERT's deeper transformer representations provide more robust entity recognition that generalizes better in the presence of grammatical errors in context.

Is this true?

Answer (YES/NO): YES